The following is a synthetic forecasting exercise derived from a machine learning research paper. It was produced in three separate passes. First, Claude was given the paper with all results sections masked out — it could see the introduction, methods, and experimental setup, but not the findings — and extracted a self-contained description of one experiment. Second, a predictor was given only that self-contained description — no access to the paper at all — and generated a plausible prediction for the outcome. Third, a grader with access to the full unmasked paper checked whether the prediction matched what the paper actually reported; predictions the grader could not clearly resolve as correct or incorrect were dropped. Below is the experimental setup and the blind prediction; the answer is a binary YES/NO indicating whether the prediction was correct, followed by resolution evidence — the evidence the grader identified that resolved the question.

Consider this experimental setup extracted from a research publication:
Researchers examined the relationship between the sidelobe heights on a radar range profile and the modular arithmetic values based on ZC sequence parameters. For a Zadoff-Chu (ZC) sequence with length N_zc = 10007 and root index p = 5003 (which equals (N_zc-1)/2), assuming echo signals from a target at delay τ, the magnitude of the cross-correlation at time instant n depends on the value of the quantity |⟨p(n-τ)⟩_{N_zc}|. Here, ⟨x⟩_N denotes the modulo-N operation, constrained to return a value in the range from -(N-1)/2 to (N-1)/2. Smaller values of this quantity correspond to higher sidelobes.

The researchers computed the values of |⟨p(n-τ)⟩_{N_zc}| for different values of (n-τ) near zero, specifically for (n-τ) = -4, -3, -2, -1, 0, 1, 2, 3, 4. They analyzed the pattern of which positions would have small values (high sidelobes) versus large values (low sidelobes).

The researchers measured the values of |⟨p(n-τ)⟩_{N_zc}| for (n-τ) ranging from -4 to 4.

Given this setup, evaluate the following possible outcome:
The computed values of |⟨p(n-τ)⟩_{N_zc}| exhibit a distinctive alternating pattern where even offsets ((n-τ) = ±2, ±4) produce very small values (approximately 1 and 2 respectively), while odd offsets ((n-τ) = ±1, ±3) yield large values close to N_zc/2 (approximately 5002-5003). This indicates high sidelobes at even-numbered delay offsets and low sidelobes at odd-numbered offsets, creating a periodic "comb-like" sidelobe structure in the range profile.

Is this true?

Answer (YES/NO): YES